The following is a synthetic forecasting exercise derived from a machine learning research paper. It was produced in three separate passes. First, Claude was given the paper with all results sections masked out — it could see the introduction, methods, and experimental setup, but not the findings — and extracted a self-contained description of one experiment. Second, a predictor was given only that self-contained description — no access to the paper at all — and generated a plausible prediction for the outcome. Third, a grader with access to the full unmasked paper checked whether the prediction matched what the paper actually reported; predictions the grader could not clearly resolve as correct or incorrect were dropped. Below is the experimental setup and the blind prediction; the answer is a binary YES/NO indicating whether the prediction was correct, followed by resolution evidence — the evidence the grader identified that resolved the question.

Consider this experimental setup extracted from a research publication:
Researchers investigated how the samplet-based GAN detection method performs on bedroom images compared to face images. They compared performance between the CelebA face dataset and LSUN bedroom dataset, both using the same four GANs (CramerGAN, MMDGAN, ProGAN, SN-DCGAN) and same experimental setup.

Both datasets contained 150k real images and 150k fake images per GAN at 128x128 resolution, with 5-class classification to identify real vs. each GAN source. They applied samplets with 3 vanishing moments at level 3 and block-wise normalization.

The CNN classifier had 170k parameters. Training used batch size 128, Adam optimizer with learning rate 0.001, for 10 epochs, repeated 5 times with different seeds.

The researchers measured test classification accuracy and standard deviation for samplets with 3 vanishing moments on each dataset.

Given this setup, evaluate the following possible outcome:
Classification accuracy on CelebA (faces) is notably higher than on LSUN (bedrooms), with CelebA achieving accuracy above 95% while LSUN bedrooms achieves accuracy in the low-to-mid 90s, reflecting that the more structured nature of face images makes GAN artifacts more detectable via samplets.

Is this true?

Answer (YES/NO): NO